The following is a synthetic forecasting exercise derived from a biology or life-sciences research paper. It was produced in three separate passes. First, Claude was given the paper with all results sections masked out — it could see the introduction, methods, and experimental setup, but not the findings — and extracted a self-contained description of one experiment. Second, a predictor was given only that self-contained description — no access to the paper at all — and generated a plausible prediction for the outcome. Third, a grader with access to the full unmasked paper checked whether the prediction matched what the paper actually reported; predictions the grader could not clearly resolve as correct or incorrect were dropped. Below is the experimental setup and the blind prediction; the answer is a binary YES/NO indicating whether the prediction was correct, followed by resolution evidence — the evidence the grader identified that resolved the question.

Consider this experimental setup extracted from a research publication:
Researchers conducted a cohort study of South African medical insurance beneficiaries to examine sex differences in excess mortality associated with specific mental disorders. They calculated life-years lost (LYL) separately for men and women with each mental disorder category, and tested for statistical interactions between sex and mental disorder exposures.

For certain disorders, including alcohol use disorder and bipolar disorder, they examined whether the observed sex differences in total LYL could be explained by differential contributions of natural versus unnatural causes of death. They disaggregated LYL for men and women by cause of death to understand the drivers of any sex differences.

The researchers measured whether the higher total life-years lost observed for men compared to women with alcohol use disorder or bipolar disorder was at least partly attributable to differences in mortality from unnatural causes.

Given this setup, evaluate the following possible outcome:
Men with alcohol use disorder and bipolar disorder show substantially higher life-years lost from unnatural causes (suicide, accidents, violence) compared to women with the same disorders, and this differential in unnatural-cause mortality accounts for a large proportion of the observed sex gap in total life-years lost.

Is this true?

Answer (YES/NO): YES